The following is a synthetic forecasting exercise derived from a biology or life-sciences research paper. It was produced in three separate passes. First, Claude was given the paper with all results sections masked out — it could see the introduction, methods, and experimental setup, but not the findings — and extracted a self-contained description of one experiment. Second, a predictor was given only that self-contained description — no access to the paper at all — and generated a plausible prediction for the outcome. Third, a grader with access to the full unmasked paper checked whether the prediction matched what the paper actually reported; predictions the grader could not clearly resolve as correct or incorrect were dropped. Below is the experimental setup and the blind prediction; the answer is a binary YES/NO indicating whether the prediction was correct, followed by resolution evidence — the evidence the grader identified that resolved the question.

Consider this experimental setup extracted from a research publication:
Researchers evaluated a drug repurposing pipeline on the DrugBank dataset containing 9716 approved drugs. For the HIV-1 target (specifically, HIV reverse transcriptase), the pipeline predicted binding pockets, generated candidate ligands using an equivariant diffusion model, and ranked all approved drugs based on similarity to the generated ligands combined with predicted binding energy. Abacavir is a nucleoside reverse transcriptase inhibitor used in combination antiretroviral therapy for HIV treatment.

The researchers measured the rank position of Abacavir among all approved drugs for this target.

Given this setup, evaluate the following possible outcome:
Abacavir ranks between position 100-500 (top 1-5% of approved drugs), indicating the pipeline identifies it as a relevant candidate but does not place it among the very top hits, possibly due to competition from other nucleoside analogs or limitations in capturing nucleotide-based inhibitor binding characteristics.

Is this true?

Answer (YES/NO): NO